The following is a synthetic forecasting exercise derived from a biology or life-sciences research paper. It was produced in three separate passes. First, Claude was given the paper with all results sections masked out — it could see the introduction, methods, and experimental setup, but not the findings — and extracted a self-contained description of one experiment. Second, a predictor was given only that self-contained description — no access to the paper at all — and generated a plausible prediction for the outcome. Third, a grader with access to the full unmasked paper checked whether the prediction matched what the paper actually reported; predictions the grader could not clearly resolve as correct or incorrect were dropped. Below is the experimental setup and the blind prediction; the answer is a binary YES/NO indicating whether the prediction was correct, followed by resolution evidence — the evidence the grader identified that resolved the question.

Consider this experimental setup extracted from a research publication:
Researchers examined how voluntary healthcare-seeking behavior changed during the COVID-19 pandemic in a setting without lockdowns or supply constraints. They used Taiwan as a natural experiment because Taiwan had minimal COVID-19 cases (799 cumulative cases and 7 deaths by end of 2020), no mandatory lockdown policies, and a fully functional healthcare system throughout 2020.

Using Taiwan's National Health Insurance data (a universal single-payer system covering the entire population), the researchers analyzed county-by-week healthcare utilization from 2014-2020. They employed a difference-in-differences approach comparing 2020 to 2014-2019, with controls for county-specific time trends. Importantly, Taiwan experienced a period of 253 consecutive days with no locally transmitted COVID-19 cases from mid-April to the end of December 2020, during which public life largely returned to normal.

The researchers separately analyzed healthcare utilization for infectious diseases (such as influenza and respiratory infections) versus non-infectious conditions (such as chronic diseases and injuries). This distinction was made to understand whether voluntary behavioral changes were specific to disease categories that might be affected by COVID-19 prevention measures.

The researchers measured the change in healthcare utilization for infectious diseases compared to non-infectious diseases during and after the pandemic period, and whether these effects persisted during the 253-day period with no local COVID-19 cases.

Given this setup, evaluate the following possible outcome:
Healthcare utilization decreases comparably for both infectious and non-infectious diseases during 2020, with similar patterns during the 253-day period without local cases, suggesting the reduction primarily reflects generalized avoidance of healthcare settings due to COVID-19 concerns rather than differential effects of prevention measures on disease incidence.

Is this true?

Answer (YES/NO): NO